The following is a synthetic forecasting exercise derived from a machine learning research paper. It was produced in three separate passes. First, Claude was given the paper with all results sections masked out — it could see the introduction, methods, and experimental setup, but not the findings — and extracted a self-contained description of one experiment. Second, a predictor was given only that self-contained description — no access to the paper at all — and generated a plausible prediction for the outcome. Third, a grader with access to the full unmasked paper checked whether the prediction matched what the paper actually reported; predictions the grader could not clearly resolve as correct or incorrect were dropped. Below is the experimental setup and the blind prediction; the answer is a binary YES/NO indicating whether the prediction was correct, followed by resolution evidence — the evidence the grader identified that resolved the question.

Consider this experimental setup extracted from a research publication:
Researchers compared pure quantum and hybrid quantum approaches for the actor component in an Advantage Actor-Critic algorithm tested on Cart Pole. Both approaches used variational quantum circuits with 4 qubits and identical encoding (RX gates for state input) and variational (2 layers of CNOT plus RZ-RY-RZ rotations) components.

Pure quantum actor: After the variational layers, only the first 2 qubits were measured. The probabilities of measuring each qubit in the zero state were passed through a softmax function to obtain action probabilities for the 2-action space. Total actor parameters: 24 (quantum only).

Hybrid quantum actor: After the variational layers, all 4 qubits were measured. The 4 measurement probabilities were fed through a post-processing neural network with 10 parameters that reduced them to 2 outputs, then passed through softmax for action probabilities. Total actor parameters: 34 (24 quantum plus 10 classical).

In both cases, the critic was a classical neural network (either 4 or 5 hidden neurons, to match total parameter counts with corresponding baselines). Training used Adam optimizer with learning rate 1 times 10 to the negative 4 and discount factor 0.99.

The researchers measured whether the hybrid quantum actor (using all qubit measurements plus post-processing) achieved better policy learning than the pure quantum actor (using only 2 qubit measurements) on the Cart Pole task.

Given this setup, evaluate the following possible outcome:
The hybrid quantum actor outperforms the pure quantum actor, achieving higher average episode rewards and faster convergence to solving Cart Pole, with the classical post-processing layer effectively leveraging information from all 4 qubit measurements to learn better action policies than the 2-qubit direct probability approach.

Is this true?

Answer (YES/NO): YES